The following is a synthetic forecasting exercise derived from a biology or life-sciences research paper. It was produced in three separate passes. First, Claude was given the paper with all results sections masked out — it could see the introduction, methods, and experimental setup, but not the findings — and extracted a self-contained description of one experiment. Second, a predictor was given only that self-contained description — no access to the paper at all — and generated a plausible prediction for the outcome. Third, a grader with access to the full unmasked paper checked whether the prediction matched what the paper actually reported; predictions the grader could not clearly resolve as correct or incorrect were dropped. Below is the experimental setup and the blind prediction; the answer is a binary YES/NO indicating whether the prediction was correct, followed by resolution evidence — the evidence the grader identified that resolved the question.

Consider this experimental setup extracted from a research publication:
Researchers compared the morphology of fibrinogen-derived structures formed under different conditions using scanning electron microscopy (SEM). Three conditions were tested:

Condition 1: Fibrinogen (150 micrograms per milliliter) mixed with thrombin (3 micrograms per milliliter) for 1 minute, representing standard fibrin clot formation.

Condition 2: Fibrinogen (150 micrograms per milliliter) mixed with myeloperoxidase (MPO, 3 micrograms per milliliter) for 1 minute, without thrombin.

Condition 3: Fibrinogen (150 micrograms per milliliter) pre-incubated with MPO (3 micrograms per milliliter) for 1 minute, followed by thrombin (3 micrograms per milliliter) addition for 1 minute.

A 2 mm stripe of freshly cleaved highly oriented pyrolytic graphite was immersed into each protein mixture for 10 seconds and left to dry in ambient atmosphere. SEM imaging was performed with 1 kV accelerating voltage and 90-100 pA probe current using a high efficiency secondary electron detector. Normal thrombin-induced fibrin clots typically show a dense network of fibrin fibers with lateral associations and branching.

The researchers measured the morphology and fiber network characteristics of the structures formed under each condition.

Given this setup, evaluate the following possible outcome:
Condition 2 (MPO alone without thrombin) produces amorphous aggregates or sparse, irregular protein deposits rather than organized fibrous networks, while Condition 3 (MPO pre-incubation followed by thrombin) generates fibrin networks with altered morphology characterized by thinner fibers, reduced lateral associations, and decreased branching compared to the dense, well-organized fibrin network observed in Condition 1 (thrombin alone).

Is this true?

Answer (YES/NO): NO